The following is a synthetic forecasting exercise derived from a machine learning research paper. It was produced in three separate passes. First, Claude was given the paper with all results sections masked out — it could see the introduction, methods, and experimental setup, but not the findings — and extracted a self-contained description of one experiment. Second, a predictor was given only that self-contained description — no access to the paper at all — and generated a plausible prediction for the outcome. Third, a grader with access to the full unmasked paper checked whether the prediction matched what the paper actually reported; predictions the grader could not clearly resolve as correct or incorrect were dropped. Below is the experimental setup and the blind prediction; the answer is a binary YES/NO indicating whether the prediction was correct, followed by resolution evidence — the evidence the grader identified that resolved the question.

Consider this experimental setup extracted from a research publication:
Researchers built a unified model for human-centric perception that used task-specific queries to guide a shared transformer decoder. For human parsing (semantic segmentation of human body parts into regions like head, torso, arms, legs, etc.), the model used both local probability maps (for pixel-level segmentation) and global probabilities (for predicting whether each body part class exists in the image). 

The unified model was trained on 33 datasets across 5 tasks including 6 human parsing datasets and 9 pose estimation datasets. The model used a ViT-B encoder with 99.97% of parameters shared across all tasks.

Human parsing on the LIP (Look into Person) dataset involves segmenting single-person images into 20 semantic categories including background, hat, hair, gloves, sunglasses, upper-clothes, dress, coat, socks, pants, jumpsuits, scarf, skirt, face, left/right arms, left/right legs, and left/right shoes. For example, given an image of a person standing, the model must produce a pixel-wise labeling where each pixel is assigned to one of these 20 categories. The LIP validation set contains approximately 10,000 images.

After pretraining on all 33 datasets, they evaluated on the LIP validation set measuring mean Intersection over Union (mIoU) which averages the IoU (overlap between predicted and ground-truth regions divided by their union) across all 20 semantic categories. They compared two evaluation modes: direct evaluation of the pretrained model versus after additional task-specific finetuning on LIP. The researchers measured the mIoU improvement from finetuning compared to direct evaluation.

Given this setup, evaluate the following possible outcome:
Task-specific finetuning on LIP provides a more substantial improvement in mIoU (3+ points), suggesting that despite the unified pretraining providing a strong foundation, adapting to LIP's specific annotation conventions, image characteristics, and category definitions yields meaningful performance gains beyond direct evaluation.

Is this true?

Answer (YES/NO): NO